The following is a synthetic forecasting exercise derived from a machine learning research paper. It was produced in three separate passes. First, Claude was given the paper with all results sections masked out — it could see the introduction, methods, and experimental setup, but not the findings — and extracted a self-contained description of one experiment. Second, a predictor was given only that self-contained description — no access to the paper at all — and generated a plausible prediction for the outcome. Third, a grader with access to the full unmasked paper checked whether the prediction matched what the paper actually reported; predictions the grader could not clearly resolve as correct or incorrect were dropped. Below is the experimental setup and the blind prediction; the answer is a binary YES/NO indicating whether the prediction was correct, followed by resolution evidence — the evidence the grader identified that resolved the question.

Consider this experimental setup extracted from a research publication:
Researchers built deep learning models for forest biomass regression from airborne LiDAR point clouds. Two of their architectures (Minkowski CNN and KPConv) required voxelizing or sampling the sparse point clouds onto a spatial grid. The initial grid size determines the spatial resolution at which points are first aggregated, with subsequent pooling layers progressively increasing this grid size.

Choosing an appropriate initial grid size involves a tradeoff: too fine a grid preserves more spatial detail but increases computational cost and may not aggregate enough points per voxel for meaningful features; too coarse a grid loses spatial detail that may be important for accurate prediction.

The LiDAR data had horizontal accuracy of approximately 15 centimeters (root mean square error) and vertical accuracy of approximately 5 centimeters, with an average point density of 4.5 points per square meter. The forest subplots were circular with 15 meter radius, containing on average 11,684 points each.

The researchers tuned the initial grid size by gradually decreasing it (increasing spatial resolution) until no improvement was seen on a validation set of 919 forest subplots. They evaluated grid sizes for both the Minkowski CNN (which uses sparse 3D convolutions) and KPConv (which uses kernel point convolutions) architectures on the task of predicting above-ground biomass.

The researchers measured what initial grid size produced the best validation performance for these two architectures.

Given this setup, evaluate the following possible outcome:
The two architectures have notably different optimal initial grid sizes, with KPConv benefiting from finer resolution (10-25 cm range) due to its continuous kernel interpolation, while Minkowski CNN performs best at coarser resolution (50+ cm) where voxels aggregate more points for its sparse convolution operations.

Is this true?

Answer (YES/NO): NO